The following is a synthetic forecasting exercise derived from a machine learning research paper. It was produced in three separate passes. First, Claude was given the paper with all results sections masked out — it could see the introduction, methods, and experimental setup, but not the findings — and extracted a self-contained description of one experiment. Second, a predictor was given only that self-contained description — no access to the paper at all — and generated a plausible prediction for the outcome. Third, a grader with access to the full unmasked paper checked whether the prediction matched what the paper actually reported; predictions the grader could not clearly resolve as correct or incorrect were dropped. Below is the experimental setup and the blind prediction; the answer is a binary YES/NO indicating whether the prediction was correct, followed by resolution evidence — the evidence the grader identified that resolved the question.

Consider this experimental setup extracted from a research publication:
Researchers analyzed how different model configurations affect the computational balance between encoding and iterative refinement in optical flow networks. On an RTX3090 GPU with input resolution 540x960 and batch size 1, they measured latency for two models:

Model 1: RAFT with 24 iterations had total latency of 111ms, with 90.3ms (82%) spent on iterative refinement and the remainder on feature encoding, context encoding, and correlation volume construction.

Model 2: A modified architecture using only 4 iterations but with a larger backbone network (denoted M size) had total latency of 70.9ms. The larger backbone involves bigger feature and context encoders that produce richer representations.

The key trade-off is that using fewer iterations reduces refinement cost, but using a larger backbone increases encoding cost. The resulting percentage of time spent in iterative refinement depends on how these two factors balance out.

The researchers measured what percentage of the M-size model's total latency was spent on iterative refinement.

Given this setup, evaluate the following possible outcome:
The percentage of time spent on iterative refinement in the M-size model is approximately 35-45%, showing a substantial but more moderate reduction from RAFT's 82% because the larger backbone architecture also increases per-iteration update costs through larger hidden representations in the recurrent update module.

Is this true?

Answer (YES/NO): NO